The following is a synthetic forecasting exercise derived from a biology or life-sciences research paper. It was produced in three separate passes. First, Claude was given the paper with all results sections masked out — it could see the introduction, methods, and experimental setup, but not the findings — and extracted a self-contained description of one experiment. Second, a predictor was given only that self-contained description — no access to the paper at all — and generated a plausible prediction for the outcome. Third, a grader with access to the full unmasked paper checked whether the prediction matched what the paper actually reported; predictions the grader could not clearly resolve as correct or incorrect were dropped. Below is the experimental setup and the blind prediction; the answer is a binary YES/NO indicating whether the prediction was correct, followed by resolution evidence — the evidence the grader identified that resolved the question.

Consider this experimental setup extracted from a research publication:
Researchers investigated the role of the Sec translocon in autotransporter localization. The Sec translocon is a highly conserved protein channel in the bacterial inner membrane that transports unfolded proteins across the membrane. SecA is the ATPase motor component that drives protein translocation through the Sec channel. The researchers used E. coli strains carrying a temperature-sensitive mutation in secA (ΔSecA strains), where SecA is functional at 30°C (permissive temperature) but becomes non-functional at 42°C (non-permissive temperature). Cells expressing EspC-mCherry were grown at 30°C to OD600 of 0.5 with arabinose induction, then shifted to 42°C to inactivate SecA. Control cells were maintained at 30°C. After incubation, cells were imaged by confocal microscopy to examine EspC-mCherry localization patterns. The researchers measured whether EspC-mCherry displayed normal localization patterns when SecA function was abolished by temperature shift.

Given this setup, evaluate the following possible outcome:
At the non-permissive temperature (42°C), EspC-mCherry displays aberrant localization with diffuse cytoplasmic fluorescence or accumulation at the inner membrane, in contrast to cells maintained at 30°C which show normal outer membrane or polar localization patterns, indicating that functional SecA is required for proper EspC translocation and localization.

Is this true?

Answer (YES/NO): NO